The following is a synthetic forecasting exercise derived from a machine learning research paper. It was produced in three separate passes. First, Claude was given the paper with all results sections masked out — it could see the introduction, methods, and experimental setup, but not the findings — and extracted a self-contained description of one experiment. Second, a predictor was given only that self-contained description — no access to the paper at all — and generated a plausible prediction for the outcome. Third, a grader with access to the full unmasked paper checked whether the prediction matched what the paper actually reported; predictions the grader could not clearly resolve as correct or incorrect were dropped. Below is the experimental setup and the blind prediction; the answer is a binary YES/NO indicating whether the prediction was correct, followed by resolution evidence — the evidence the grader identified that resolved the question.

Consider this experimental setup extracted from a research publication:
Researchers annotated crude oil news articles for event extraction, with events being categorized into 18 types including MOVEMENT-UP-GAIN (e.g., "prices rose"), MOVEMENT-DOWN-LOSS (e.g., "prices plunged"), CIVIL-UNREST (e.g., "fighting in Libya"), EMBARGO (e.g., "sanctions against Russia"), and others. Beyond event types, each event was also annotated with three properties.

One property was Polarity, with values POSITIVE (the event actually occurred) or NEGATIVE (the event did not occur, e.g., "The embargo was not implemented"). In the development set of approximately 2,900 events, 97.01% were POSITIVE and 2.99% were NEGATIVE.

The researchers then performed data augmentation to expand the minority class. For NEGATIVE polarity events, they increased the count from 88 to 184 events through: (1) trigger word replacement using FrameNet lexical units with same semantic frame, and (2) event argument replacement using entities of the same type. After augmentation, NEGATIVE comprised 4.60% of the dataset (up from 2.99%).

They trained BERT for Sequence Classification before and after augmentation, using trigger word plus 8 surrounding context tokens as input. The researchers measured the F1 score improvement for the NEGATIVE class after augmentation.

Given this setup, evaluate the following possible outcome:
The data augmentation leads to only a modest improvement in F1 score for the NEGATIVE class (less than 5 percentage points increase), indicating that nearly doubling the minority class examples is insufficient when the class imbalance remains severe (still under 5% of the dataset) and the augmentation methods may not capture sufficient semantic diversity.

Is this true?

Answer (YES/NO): NO